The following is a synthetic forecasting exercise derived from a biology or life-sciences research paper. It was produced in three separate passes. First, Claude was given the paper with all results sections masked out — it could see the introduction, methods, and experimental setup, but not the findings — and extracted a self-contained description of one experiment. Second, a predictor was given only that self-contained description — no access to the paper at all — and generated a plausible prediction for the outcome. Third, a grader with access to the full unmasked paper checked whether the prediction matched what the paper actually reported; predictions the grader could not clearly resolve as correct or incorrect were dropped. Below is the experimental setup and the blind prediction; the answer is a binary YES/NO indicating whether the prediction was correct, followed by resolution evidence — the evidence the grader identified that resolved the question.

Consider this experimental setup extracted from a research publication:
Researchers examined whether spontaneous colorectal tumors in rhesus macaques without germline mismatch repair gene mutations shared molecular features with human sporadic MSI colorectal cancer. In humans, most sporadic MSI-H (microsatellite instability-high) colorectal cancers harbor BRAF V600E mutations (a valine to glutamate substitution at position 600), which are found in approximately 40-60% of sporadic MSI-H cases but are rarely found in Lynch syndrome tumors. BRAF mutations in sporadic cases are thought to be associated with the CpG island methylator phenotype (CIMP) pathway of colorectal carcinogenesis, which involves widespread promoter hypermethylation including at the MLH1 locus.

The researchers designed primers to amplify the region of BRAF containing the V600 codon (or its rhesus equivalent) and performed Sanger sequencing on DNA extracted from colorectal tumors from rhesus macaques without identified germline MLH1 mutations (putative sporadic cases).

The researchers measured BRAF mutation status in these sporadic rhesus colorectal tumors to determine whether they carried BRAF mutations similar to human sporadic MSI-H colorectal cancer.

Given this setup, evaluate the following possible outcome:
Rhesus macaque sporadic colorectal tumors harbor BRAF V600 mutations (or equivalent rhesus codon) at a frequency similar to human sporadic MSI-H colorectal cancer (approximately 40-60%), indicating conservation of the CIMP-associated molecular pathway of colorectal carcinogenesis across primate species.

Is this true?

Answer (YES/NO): NO